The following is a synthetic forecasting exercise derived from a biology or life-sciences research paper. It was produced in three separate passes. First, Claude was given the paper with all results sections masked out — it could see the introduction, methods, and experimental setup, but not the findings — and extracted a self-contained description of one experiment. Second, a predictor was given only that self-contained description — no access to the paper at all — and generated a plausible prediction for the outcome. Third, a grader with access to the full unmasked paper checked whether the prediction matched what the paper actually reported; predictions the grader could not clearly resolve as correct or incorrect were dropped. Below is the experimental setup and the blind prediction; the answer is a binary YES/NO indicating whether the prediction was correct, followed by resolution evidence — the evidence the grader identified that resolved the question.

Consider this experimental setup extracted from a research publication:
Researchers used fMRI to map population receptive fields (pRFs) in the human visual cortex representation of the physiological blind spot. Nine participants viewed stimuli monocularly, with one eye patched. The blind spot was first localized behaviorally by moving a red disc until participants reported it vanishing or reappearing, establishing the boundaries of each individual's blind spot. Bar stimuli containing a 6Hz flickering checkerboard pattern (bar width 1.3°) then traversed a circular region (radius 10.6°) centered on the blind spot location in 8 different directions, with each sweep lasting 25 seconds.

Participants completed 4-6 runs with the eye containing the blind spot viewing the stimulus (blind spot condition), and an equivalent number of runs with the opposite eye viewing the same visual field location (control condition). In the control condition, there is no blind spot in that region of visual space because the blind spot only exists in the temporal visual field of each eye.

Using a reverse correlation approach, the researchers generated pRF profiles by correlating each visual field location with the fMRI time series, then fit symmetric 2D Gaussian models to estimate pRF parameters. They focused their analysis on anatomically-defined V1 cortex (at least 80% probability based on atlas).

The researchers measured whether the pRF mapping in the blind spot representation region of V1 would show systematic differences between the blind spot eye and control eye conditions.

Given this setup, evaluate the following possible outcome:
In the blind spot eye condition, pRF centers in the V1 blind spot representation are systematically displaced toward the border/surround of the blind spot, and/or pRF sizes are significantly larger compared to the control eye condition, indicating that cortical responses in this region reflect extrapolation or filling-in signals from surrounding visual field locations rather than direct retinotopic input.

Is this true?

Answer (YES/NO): NO